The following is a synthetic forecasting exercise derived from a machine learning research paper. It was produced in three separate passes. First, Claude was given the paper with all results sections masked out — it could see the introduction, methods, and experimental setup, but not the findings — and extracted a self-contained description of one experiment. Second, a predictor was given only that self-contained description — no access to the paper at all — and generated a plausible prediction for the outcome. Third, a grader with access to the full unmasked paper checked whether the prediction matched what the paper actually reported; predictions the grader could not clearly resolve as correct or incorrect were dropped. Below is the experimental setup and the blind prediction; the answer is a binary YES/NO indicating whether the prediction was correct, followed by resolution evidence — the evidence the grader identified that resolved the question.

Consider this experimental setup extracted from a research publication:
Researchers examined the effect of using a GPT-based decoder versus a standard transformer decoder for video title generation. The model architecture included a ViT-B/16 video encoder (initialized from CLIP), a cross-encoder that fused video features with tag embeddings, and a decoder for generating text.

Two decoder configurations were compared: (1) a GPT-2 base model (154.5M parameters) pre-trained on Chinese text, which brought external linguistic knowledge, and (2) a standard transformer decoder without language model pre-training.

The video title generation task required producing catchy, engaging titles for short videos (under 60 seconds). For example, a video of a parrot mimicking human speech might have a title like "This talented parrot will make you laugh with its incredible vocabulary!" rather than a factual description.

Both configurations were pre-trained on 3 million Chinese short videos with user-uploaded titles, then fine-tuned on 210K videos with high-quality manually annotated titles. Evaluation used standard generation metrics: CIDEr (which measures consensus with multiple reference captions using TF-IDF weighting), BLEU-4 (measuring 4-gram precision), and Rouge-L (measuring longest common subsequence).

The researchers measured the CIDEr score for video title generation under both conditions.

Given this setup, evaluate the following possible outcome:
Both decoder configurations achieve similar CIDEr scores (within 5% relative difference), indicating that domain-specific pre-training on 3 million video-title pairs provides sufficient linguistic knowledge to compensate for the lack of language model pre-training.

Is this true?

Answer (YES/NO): NO